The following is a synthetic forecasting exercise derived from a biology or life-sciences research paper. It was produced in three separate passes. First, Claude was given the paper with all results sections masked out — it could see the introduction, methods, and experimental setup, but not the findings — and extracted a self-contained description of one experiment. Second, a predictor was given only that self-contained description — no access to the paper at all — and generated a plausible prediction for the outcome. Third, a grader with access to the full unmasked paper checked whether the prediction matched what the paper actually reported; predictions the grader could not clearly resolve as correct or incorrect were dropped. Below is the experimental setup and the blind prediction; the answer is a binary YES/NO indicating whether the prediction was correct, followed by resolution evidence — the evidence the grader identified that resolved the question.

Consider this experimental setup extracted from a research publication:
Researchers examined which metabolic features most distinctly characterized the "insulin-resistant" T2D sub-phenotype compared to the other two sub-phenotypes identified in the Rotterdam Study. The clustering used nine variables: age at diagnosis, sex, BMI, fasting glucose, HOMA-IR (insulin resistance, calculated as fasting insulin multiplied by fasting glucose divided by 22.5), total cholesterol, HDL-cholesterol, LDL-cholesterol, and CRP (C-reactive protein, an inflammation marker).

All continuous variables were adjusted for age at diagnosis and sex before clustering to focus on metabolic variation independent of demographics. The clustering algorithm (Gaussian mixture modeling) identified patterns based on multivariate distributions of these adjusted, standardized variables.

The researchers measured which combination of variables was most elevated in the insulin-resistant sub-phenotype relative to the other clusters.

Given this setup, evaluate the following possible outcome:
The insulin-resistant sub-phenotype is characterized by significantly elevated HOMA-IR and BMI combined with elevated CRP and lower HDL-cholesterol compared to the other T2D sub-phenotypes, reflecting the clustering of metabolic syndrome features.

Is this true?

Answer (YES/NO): NO